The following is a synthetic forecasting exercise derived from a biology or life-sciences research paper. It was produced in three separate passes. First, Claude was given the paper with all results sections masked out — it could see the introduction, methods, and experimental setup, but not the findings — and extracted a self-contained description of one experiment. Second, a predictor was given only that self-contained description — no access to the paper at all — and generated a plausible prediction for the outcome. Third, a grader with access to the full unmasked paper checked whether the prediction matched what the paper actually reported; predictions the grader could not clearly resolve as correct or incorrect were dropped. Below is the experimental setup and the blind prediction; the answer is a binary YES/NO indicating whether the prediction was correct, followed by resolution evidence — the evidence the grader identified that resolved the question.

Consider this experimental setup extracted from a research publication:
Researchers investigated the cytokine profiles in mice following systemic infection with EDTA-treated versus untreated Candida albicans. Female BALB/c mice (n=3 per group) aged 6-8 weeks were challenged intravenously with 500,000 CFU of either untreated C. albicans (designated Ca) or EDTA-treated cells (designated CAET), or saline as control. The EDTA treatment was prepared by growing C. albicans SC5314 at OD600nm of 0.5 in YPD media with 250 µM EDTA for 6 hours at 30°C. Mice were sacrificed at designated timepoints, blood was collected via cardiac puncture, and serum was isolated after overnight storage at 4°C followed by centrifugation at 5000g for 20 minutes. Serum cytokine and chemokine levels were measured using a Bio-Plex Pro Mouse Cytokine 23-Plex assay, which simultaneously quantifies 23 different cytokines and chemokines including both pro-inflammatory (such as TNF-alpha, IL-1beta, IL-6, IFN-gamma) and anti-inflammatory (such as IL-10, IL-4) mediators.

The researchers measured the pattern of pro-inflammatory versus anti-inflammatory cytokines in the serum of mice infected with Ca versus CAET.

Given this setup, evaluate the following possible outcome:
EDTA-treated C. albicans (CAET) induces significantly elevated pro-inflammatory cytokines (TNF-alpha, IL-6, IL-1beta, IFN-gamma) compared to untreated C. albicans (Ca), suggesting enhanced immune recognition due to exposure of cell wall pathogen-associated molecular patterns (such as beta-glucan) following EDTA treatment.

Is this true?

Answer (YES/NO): NO